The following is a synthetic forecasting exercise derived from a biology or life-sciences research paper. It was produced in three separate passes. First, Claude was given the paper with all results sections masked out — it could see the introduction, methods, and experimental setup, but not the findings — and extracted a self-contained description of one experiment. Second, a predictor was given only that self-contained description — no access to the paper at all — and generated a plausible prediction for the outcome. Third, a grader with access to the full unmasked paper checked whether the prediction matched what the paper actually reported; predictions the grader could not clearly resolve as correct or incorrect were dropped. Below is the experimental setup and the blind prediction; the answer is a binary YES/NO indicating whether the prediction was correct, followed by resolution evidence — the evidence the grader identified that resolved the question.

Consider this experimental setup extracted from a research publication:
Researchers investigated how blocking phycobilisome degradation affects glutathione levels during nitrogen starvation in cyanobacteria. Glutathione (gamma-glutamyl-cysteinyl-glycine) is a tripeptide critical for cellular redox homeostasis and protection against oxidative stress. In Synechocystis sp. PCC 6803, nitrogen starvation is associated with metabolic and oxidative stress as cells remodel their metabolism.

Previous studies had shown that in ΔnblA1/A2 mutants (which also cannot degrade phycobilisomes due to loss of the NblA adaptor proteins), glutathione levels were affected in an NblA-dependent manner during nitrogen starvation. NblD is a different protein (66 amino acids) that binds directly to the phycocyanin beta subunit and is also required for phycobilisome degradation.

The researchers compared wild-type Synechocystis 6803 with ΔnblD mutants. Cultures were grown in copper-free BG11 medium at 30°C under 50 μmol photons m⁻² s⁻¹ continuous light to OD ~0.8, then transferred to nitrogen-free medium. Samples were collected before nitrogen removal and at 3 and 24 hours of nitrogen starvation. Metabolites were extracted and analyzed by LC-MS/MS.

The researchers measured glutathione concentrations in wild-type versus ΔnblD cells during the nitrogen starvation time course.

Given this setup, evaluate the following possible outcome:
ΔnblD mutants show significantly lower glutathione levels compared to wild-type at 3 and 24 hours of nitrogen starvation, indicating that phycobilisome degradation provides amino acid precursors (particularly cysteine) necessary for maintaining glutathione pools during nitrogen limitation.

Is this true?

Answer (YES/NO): NO